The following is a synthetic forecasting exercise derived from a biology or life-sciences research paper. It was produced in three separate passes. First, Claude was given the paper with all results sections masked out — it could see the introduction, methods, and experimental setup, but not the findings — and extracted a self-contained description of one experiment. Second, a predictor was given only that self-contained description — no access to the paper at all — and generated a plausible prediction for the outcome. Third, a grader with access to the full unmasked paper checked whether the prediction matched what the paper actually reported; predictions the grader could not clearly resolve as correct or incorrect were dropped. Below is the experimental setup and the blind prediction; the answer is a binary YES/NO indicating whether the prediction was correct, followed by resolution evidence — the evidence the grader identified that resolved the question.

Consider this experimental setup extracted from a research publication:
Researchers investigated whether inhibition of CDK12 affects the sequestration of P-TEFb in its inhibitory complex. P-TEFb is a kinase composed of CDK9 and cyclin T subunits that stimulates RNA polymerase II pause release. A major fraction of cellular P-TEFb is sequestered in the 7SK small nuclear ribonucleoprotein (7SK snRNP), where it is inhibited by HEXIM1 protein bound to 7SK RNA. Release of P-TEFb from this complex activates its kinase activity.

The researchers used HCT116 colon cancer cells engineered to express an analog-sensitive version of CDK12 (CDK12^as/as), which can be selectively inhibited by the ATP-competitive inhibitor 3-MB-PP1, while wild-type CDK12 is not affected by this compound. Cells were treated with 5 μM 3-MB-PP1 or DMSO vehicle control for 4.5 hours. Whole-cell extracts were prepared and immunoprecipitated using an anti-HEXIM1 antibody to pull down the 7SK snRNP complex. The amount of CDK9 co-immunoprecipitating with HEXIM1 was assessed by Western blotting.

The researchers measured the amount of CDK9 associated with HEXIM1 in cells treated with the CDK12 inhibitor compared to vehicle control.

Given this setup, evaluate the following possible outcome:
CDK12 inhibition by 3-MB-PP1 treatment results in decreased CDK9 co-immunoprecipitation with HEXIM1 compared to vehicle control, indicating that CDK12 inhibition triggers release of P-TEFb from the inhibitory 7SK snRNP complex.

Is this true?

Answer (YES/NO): YES